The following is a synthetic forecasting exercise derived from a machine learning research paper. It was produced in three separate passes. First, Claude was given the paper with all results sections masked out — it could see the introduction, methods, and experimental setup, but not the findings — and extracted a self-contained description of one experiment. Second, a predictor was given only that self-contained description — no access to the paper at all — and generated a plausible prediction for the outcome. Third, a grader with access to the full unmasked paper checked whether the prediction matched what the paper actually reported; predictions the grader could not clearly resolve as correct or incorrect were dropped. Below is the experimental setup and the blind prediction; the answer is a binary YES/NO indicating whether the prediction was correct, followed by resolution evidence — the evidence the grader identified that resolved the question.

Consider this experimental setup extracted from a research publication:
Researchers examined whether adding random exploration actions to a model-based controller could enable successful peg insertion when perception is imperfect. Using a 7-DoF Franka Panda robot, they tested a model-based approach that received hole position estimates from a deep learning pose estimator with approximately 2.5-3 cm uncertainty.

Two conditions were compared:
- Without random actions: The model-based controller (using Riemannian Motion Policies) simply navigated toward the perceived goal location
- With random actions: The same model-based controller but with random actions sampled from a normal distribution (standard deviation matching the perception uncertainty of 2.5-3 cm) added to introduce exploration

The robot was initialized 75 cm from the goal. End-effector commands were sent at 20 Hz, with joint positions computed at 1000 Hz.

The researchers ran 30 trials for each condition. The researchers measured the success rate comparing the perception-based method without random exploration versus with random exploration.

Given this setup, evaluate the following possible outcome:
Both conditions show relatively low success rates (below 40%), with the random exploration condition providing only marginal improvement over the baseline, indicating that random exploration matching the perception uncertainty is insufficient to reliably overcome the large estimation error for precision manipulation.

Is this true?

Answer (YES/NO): NO